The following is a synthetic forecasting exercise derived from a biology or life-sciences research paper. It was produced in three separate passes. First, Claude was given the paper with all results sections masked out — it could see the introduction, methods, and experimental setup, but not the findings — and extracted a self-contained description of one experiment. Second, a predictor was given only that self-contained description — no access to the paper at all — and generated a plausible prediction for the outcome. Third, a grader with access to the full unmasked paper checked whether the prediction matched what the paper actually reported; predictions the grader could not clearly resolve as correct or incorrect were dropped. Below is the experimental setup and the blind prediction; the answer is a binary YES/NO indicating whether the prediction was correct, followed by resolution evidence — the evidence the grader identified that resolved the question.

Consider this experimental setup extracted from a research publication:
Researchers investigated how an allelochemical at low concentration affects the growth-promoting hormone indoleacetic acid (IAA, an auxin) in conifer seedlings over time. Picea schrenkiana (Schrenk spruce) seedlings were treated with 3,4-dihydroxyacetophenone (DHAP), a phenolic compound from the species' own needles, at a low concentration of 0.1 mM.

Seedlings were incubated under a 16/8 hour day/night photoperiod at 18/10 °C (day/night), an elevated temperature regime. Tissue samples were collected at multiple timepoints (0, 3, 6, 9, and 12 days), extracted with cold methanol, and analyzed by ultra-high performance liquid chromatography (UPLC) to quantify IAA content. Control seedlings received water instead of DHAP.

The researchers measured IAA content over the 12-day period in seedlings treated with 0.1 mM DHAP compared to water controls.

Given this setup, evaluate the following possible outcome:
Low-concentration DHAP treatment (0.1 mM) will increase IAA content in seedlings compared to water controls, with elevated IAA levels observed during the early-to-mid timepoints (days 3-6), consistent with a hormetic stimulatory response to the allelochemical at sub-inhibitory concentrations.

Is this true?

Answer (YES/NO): NO